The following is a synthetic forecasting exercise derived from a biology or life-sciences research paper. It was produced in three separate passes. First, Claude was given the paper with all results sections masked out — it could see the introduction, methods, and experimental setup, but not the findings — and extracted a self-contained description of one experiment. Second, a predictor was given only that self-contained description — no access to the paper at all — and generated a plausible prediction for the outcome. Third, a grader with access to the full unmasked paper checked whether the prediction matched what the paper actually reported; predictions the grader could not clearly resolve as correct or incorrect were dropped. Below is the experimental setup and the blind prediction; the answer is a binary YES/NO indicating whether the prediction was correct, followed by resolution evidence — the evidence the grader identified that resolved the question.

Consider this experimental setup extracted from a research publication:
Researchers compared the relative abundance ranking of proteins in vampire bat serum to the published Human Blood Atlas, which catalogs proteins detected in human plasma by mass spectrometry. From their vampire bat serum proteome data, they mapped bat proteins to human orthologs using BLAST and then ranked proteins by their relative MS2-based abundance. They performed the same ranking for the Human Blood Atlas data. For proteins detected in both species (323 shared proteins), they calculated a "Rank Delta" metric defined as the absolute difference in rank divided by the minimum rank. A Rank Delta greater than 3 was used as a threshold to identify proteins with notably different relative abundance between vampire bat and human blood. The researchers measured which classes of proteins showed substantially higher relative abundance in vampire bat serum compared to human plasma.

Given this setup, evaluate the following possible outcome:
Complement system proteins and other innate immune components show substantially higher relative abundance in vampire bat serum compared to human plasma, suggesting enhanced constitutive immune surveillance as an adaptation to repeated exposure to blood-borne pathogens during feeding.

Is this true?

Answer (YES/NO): NO